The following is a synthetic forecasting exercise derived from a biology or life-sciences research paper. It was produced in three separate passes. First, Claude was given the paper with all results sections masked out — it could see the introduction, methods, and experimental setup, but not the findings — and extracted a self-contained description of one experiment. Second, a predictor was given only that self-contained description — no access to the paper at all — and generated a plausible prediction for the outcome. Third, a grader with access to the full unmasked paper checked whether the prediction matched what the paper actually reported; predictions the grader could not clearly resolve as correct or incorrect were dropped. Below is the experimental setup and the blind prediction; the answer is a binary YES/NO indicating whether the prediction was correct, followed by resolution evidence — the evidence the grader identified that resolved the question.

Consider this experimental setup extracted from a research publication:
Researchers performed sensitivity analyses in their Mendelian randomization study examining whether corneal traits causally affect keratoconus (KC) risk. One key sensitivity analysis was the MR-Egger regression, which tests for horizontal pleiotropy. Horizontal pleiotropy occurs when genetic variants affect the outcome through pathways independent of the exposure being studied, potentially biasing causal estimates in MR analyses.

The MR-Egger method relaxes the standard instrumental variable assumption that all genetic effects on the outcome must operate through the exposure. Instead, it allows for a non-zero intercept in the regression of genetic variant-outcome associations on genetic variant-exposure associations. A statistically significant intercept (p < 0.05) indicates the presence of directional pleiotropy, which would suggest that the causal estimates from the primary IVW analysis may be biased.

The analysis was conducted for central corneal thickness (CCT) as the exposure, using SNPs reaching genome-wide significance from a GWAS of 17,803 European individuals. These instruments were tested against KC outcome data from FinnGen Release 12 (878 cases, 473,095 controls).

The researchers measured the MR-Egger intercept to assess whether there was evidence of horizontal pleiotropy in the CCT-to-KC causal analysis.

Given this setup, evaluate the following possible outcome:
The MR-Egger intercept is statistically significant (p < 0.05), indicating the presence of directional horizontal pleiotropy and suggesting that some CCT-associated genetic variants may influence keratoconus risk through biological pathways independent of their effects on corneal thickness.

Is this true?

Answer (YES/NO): NO